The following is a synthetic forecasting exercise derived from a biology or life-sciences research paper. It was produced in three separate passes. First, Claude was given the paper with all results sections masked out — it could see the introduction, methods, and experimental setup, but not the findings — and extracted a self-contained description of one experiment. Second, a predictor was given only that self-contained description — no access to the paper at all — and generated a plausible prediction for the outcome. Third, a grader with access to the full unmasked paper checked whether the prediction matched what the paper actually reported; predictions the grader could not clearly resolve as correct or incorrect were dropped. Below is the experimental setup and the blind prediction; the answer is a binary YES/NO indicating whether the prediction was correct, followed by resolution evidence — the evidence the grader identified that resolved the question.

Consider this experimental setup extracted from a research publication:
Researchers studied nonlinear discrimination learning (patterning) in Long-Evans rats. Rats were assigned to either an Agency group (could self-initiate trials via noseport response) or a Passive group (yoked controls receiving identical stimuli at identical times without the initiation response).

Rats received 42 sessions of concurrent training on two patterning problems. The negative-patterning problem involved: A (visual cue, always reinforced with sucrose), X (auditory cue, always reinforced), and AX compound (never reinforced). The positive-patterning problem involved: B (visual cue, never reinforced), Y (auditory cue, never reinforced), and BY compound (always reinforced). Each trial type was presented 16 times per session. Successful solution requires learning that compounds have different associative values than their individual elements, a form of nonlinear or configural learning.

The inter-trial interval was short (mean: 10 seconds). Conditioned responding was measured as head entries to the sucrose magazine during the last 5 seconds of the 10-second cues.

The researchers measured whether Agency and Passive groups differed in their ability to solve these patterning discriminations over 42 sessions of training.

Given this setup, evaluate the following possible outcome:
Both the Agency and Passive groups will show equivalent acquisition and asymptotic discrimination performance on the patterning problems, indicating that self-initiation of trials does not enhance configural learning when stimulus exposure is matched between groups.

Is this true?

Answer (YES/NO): NO